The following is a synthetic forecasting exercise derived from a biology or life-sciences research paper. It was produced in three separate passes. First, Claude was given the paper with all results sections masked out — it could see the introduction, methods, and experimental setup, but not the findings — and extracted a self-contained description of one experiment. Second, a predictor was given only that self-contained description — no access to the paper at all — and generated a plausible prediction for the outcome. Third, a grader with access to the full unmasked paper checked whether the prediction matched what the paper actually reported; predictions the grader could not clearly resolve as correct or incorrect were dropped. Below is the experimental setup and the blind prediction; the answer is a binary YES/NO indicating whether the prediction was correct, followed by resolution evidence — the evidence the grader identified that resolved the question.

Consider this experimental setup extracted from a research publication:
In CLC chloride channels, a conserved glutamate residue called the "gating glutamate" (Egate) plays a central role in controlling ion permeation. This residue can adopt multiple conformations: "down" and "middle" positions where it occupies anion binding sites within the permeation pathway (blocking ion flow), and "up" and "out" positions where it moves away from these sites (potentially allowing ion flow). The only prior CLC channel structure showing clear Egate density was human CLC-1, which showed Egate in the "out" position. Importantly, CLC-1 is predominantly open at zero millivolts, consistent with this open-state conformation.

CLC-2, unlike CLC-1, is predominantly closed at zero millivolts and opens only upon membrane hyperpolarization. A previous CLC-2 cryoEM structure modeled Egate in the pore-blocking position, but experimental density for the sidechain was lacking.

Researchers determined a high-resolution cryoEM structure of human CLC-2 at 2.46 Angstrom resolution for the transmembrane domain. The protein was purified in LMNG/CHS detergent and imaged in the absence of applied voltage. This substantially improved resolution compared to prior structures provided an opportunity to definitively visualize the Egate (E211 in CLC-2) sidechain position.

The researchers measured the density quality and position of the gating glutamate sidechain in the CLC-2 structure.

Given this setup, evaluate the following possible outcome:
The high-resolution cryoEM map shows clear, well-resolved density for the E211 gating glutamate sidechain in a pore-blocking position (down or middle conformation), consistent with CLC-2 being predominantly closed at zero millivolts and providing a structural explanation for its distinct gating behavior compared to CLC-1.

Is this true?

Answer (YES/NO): YES